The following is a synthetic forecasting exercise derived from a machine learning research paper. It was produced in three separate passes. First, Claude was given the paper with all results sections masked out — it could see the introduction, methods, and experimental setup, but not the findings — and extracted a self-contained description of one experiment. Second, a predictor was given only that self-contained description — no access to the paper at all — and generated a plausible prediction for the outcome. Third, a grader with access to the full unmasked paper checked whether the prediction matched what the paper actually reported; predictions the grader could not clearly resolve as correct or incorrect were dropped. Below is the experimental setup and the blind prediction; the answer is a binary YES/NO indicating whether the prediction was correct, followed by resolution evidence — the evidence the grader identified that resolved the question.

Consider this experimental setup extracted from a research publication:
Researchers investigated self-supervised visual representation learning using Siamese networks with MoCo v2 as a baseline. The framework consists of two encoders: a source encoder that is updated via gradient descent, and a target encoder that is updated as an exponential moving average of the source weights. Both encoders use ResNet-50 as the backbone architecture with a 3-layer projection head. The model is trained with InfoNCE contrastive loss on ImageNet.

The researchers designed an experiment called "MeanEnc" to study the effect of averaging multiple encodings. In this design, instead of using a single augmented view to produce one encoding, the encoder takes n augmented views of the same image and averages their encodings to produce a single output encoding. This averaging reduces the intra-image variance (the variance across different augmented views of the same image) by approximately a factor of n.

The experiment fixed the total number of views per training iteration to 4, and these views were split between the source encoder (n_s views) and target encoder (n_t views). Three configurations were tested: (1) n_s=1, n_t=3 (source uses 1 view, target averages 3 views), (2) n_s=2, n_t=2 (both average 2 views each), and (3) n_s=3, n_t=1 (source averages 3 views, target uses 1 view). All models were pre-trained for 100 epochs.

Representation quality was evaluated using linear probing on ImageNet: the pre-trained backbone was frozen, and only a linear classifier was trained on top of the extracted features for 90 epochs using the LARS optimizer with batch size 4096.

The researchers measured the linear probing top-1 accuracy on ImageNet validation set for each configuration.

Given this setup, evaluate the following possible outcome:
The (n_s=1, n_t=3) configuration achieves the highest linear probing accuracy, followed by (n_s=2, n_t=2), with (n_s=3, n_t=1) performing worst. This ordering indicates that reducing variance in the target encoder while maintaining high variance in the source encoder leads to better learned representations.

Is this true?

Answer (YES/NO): YES